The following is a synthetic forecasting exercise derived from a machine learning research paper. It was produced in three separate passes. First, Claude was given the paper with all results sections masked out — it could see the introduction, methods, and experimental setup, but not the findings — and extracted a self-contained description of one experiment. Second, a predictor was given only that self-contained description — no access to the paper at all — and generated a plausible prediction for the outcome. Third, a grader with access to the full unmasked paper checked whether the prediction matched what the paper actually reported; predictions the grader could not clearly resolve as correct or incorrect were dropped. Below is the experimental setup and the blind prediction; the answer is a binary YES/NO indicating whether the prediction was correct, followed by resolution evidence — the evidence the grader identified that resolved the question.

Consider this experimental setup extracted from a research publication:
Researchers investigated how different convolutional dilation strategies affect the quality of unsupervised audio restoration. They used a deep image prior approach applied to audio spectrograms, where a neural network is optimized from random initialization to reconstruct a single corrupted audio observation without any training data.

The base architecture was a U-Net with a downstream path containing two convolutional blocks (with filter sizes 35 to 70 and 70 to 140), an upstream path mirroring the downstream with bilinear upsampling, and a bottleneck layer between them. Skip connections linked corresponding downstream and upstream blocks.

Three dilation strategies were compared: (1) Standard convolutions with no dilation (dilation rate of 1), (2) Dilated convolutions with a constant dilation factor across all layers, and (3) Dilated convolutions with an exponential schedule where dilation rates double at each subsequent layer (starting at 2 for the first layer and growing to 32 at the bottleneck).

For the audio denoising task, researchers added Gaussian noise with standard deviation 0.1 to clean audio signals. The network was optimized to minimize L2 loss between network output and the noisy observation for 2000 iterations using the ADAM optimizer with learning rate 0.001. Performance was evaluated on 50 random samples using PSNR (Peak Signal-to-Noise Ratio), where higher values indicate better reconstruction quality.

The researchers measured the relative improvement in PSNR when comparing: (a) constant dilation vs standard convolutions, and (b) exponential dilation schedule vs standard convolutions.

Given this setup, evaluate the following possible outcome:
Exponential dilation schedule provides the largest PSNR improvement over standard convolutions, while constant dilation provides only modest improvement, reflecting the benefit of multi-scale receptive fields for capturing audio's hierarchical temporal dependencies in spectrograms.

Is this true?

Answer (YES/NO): YES